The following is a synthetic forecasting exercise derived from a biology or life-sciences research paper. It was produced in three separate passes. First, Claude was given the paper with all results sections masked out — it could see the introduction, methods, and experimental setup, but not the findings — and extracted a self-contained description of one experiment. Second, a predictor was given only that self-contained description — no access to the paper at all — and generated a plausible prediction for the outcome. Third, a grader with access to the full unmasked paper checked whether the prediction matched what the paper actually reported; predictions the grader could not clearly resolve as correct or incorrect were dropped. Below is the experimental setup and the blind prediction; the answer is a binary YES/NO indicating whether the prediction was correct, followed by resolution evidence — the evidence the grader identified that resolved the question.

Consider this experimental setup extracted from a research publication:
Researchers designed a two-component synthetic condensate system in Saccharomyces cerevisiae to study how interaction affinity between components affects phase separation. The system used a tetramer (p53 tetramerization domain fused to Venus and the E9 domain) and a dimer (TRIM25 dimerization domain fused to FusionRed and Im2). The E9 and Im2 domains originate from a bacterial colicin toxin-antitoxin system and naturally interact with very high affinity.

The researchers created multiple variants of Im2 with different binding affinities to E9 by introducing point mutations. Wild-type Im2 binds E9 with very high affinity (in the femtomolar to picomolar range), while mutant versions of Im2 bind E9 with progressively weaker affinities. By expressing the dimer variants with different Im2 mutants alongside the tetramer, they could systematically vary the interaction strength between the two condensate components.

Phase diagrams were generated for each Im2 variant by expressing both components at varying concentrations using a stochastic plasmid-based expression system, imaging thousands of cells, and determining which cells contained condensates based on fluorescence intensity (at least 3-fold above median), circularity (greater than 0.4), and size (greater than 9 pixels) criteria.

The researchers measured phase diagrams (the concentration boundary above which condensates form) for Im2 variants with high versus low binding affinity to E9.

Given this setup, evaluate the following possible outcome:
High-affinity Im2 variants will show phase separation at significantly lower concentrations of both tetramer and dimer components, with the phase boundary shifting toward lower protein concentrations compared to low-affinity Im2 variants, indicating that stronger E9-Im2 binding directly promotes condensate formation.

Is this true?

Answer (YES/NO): NO